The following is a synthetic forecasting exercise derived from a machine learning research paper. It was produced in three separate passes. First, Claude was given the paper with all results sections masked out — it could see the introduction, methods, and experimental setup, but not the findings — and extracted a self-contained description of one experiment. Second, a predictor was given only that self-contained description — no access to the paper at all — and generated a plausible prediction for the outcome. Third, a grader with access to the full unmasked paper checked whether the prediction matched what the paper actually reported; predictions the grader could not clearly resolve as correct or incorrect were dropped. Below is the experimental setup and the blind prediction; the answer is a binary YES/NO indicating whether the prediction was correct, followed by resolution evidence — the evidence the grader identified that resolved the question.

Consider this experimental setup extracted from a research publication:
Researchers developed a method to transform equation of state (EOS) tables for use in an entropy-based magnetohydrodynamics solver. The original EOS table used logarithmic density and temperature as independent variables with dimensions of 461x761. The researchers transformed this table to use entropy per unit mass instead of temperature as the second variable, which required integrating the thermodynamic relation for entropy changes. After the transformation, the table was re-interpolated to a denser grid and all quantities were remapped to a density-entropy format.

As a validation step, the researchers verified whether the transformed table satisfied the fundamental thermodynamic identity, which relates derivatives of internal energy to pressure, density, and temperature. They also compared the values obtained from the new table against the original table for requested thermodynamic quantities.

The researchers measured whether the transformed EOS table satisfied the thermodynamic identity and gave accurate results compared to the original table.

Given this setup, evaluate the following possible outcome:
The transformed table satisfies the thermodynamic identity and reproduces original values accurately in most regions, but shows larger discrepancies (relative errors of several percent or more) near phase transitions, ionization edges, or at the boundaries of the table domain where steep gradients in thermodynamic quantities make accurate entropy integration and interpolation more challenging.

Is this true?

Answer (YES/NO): NO